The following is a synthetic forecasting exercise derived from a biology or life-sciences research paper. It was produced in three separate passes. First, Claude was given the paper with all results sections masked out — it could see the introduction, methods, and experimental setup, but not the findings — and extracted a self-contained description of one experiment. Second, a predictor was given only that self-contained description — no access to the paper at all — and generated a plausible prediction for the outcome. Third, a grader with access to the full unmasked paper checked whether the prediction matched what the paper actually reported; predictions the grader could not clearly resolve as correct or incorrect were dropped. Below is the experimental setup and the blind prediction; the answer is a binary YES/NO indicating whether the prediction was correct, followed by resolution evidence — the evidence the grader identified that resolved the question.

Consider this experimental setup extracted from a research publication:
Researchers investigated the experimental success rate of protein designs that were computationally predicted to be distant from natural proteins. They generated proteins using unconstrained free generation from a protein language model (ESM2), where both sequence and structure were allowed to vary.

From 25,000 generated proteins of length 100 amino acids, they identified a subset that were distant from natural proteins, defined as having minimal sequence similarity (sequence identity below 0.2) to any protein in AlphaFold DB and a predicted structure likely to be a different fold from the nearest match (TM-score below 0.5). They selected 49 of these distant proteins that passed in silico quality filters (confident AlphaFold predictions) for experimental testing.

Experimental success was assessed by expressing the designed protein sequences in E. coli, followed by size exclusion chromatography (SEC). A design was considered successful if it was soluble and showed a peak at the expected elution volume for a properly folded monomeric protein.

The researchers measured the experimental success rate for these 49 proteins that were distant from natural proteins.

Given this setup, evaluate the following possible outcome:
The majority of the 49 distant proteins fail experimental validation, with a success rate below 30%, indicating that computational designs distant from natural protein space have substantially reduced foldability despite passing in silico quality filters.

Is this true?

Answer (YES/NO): NO